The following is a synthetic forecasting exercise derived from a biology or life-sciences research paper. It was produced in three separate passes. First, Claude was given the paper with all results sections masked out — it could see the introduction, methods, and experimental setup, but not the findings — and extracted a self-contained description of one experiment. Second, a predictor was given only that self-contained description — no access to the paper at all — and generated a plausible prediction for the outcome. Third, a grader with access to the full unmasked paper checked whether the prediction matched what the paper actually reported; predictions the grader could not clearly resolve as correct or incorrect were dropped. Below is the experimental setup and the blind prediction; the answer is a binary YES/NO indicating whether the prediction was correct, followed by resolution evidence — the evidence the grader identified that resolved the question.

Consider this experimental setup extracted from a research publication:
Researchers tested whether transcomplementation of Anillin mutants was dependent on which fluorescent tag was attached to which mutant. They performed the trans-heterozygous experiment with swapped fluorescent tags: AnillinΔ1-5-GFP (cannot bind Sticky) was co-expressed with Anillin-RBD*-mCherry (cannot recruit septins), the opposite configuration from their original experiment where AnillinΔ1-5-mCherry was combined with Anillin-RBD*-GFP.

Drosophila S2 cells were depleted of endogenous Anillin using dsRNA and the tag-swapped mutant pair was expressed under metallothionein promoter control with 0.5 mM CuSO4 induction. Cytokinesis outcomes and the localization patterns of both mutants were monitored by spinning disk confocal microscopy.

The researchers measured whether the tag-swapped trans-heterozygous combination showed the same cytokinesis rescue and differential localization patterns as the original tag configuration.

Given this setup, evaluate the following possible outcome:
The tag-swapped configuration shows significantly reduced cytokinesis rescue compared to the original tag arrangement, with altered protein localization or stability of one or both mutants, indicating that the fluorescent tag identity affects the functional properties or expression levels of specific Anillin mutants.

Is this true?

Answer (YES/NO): NO